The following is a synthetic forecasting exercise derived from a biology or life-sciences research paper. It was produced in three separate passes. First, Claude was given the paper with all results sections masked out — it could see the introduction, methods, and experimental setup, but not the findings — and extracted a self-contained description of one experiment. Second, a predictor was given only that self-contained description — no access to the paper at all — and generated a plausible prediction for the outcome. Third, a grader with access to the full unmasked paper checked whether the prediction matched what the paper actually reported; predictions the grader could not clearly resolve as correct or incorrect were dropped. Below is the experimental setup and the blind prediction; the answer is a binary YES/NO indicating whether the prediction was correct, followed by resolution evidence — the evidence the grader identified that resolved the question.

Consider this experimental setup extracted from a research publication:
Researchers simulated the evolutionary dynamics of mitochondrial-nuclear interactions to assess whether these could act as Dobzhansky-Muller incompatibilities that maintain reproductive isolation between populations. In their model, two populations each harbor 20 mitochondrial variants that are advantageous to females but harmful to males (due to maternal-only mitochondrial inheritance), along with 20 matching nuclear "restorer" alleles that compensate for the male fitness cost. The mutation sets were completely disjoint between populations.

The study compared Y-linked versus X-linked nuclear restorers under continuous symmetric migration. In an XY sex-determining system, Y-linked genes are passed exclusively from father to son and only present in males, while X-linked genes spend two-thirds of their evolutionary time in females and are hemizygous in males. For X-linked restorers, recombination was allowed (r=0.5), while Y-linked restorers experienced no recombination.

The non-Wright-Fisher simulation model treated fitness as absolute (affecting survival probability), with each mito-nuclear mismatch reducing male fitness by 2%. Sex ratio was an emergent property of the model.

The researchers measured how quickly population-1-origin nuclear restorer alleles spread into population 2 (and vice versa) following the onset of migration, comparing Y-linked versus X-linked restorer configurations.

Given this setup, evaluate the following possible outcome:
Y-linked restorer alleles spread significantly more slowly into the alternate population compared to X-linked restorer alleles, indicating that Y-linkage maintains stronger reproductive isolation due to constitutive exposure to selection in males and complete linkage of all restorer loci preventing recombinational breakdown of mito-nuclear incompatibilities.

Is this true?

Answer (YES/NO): NO